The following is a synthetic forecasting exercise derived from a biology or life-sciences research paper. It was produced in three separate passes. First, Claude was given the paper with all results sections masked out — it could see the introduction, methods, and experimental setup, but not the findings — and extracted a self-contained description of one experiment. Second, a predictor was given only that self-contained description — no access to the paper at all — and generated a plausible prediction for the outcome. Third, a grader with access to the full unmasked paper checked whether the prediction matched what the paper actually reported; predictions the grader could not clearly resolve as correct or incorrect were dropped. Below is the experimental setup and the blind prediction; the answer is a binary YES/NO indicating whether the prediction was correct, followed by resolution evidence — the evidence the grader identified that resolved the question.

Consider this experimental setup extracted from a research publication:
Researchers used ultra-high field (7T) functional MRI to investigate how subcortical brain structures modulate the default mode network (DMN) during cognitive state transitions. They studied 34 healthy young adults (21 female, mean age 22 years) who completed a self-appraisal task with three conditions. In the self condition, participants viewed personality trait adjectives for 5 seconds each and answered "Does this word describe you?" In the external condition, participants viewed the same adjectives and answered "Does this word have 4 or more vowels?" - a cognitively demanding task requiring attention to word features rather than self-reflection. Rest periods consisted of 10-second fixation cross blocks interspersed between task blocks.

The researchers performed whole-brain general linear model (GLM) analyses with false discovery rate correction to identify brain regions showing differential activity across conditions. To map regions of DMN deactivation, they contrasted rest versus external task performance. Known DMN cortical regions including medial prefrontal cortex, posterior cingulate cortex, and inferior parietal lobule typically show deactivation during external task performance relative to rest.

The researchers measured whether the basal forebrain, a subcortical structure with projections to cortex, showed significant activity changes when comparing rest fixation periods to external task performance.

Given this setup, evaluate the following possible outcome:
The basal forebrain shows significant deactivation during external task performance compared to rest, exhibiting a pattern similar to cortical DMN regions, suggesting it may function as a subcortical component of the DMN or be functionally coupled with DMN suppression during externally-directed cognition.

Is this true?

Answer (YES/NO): YES